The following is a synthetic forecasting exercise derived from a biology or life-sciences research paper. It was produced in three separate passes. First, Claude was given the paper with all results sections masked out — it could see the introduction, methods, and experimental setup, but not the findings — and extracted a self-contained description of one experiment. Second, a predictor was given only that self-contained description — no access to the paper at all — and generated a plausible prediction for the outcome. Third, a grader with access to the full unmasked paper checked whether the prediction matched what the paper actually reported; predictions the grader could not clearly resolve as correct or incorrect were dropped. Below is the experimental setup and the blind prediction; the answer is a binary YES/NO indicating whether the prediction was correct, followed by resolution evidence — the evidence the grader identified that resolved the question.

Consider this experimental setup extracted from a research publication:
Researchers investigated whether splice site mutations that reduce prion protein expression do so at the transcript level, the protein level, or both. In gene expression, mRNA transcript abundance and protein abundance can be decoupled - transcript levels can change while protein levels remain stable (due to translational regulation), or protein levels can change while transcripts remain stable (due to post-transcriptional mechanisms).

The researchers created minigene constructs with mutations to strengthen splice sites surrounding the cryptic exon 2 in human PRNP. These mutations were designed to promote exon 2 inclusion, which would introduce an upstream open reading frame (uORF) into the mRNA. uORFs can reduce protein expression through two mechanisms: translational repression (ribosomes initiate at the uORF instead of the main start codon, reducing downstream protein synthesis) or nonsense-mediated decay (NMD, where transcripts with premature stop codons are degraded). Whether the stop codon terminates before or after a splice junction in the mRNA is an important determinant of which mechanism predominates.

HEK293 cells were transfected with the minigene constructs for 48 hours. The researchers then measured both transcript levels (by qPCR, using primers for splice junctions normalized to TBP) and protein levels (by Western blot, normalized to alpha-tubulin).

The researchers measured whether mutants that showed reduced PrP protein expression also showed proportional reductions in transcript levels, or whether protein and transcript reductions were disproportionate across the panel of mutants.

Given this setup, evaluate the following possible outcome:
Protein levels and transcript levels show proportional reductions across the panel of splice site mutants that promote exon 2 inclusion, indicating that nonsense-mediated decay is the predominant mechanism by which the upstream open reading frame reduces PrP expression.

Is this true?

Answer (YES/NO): NO